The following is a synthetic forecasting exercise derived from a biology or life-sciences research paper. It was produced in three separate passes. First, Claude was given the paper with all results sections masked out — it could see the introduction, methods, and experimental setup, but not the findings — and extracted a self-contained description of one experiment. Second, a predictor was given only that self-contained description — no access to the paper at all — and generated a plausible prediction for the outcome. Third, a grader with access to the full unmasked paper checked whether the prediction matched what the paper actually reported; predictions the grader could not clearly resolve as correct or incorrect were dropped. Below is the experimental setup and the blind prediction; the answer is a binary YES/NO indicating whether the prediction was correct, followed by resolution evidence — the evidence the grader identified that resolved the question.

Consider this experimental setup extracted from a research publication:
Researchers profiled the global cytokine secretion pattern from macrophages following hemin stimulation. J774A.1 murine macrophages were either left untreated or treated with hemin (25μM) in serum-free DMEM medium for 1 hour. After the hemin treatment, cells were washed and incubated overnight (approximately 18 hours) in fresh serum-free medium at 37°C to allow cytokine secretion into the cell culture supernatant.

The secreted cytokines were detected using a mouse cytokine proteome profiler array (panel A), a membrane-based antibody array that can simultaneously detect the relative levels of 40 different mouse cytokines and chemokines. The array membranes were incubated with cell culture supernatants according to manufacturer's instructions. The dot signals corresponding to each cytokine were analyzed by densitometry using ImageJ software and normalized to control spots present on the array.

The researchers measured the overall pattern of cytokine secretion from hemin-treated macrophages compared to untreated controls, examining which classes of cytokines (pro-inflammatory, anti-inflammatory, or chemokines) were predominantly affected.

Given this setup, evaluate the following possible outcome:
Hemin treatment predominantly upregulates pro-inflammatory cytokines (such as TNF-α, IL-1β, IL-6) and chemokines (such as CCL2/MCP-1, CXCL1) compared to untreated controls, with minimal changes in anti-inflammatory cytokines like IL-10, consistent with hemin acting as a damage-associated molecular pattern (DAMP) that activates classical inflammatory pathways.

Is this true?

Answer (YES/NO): YES